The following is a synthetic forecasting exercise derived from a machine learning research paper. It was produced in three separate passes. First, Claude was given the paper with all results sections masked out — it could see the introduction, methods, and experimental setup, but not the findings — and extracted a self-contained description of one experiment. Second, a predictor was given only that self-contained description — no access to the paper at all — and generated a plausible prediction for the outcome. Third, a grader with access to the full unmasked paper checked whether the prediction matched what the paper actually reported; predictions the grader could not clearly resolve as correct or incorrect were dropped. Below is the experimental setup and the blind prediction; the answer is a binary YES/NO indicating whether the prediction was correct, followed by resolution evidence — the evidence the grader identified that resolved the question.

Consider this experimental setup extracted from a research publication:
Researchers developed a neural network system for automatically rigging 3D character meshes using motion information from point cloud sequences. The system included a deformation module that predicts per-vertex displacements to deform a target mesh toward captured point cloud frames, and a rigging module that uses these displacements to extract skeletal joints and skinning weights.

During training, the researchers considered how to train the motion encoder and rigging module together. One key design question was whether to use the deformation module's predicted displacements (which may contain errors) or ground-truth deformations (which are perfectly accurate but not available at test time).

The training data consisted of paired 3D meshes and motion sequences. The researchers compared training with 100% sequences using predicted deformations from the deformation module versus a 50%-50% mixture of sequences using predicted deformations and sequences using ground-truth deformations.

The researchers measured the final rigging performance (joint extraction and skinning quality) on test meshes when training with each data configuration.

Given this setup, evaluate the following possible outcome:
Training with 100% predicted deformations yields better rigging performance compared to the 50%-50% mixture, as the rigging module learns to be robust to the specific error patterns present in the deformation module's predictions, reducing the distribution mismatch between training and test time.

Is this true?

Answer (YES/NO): NO